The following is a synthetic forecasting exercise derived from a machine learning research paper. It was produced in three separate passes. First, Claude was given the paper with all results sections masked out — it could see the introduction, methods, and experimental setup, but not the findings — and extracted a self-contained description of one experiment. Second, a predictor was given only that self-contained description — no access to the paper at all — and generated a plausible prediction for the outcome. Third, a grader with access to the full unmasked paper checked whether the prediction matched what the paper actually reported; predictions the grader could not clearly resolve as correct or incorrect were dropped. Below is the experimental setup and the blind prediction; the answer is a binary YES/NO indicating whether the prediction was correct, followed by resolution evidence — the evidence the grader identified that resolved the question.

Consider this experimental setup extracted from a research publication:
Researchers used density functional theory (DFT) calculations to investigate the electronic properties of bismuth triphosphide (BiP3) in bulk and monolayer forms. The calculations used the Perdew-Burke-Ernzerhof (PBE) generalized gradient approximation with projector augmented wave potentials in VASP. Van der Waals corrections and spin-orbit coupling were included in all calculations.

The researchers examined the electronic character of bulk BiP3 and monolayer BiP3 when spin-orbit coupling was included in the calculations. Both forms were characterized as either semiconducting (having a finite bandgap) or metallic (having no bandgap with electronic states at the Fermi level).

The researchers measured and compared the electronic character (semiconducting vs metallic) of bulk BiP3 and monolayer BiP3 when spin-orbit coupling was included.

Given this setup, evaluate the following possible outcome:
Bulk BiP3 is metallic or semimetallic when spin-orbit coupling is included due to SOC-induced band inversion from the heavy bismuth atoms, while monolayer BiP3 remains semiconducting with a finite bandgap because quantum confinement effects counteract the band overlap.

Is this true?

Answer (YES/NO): YES